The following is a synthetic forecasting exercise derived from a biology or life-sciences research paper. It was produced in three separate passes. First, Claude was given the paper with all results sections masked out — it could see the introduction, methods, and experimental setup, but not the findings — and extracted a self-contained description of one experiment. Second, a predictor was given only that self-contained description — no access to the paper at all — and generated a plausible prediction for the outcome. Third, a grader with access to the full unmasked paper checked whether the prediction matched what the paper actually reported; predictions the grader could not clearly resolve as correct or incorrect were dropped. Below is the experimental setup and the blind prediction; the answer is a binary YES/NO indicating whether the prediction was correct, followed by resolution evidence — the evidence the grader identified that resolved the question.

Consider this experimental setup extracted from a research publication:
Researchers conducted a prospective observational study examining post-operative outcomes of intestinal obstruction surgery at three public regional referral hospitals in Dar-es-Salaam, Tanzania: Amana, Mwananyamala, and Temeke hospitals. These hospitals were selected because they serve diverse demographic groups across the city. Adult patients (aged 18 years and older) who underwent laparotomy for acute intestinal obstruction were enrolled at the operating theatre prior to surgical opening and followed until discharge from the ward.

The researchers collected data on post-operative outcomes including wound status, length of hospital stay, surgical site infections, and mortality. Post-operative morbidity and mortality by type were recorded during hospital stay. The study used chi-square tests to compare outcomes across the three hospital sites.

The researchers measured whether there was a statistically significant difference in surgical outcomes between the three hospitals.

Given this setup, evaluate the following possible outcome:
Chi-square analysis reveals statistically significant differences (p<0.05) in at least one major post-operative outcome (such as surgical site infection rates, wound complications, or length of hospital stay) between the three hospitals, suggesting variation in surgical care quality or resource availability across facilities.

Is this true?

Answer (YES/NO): NO